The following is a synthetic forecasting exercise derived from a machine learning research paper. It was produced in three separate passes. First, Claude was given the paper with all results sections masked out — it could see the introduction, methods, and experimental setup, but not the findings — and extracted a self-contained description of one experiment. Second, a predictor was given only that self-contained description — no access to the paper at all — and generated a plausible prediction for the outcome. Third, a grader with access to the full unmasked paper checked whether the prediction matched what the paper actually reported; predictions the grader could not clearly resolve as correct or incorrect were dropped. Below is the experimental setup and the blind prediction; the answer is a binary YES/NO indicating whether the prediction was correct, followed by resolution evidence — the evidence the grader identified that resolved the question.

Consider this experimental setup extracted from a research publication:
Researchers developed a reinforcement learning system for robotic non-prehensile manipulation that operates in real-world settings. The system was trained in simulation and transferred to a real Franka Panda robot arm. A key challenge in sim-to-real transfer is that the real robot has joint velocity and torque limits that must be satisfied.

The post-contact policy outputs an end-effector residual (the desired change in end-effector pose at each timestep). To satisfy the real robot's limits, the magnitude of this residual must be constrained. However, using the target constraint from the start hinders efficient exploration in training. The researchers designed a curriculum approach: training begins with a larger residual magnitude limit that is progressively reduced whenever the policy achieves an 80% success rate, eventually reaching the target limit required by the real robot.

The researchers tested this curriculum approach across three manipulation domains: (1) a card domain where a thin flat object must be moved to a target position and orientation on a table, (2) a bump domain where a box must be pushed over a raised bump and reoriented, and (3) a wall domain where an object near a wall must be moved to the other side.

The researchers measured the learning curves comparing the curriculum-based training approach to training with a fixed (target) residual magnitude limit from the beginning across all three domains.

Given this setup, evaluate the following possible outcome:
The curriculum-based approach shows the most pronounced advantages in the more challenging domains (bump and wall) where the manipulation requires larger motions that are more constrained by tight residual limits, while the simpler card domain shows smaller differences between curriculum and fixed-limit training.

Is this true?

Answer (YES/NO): YES